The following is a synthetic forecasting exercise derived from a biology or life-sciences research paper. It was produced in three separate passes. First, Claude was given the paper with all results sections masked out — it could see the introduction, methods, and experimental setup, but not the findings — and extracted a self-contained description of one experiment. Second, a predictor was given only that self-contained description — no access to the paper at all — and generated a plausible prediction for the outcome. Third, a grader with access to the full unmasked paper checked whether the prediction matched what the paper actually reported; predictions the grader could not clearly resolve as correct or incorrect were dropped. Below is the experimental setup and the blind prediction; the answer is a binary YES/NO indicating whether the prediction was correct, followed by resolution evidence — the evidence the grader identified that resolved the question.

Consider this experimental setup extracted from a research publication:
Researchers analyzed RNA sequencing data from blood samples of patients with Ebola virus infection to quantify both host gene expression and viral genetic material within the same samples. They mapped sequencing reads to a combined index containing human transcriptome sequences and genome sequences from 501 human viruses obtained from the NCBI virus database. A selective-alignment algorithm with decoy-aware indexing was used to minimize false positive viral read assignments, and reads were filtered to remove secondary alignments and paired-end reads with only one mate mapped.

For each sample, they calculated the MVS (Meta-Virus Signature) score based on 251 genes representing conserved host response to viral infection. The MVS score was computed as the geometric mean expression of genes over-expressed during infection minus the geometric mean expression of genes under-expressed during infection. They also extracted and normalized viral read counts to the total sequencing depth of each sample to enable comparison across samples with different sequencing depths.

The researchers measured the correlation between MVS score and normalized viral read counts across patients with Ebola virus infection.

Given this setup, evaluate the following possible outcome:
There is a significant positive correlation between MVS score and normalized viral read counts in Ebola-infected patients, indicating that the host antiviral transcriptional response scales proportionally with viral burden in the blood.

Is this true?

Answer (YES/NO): YES